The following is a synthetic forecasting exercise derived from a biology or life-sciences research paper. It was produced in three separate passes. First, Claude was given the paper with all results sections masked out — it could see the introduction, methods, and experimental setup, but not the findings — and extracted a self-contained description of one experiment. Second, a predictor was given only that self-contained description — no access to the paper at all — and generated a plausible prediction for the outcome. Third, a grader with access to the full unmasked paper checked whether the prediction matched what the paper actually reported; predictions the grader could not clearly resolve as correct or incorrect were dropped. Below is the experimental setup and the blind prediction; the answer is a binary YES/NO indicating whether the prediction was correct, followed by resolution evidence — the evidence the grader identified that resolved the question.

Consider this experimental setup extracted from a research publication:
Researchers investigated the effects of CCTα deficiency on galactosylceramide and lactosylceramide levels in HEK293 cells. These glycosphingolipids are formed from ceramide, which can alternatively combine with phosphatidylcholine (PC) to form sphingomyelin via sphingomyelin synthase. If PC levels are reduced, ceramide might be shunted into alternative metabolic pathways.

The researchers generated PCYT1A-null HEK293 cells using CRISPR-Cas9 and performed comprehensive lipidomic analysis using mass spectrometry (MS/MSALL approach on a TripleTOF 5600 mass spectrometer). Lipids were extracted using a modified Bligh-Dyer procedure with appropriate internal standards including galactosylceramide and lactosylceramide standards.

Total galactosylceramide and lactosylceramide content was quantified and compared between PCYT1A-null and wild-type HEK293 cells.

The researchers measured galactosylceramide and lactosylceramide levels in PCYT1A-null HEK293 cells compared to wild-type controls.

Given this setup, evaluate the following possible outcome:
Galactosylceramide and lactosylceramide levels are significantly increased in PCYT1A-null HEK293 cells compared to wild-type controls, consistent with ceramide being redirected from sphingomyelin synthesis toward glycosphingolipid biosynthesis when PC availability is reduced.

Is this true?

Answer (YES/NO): YES